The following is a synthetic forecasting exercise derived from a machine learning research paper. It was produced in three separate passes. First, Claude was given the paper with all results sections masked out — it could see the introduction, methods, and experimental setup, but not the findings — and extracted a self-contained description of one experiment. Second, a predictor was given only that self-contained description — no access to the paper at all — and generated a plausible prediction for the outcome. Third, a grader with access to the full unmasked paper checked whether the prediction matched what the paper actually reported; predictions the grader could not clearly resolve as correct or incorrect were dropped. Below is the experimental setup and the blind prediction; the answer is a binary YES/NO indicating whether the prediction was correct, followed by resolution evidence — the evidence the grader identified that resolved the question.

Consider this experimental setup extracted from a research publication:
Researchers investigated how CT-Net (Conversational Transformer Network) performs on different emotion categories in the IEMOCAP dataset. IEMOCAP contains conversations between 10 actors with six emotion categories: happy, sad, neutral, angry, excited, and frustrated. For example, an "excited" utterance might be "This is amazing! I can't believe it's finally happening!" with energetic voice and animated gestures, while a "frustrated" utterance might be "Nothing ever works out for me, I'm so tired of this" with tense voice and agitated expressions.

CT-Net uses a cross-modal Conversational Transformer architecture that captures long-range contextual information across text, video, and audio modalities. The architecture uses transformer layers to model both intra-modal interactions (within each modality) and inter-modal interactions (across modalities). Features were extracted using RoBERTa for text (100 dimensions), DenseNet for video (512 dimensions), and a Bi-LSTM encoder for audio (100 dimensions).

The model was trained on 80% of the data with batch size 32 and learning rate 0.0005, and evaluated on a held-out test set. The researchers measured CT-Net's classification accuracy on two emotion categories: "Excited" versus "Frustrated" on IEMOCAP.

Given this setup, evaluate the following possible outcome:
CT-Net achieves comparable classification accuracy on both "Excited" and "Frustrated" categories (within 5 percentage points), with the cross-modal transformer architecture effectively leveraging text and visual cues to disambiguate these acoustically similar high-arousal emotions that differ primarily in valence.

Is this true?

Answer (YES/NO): NO